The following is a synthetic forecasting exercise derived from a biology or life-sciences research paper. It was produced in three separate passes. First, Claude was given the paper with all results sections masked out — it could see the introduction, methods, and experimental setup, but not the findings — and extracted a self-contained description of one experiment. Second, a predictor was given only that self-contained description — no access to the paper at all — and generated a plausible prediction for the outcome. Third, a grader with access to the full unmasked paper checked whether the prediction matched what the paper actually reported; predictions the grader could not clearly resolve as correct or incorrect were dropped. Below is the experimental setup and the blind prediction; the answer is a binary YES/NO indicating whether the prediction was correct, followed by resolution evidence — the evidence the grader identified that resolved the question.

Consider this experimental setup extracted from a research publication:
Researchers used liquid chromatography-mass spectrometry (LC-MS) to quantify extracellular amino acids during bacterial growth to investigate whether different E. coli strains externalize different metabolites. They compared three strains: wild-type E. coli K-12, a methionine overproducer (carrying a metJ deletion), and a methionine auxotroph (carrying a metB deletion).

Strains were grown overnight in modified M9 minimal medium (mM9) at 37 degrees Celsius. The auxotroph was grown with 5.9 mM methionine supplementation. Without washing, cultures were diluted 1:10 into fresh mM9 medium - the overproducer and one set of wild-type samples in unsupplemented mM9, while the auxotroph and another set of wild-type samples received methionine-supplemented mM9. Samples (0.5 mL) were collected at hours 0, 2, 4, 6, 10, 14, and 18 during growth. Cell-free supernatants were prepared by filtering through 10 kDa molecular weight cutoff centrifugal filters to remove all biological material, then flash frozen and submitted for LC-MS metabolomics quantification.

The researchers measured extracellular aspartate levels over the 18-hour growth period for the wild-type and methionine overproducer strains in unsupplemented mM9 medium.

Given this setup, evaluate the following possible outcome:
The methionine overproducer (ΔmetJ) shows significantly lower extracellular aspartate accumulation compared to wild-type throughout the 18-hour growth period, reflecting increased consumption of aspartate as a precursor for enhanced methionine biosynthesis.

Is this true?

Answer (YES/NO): NO